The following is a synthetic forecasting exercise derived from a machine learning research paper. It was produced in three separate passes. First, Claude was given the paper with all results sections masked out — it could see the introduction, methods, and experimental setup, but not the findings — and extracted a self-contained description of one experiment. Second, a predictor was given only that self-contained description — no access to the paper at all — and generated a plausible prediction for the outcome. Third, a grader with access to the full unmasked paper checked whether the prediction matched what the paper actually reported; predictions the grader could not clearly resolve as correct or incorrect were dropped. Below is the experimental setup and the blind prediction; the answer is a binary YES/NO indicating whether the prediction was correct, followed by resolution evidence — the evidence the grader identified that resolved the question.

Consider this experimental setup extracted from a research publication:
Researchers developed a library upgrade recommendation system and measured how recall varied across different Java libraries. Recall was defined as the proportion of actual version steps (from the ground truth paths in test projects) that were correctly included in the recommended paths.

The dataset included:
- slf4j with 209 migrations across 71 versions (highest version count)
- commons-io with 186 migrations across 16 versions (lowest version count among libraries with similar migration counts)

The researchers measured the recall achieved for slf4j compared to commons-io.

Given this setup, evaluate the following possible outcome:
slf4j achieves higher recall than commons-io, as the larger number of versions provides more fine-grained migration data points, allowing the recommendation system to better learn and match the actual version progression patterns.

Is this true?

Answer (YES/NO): NO